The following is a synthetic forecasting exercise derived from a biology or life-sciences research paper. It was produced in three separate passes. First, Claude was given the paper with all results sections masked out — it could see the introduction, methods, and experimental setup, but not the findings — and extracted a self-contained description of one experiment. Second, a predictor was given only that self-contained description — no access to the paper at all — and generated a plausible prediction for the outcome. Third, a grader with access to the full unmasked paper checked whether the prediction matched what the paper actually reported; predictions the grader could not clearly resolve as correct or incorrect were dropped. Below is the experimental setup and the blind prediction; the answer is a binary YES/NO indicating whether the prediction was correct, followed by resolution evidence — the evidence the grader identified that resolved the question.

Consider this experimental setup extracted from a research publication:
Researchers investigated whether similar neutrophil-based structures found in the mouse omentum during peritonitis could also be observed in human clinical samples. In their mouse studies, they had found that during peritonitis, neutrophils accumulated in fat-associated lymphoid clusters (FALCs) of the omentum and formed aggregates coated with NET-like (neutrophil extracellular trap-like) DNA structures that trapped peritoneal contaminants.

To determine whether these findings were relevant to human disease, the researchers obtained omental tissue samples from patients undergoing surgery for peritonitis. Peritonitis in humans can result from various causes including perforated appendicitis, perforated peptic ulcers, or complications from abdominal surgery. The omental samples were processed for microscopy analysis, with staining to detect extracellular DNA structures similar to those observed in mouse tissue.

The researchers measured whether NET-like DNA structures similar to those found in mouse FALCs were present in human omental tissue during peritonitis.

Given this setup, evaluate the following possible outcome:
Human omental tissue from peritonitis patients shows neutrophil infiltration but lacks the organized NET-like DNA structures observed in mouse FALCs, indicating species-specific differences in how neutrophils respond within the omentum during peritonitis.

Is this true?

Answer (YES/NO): NO